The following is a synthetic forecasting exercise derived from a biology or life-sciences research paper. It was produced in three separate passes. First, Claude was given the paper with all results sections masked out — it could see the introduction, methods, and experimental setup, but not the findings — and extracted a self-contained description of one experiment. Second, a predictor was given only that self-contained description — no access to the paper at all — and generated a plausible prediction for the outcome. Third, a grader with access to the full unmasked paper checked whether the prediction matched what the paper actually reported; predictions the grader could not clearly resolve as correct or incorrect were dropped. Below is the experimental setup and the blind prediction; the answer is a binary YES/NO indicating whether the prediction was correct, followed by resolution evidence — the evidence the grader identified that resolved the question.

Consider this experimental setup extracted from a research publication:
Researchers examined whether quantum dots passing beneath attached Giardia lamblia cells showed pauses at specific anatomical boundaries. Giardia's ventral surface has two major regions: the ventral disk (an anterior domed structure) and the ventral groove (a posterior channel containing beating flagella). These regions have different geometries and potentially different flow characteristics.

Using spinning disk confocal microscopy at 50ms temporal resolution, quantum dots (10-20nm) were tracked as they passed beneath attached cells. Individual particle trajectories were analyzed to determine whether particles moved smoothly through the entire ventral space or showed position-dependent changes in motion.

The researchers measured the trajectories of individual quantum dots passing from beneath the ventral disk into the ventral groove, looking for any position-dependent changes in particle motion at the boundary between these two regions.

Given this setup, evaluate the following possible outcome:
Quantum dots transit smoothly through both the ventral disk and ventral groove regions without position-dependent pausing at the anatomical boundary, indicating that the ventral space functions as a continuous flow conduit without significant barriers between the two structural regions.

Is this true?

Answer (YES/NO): NO